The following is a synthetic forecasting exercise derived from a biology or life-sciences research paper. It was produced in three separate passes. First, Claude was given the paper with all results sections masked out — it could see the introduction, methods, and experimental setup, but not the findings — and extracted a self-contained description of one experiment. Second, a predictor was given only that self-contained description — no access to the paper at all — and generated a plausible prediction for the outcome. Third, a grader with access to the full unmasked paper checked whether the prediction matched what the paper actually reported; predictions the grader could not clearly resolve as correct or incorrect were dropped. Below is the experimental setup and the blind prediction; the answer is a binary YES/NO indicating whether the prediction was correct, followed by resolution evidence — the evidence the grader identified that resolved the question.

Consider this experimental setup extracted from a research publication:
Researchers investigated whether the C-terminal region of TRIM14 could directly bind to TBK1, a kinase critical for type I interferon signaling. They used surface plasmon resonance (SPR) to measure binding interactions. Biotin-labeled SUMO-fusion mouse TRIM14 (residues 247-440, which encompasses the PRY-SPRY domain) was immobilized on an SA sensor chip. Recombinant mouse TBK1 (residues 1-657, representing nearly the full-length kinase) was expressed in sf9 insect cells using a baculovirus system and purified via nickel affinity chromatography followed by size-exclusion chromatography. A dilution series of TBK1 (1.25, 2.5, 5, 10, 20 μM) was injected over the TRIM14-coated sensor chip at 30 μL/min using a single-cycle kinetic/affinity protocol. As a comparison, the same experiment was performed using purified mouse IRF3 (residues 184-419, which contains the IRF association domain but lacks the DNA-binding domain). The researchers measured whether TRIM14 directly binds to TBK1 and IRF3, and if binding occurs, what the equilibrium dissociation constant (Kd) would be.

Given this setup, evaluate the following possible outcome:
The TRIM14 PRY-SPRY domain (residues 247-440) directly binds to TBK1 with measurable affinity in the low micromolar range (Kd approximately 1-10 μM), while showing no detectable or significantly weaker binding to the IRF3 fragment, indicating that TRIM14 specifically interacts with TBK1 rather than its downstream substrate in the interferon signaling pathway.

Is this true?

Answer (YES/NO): NO